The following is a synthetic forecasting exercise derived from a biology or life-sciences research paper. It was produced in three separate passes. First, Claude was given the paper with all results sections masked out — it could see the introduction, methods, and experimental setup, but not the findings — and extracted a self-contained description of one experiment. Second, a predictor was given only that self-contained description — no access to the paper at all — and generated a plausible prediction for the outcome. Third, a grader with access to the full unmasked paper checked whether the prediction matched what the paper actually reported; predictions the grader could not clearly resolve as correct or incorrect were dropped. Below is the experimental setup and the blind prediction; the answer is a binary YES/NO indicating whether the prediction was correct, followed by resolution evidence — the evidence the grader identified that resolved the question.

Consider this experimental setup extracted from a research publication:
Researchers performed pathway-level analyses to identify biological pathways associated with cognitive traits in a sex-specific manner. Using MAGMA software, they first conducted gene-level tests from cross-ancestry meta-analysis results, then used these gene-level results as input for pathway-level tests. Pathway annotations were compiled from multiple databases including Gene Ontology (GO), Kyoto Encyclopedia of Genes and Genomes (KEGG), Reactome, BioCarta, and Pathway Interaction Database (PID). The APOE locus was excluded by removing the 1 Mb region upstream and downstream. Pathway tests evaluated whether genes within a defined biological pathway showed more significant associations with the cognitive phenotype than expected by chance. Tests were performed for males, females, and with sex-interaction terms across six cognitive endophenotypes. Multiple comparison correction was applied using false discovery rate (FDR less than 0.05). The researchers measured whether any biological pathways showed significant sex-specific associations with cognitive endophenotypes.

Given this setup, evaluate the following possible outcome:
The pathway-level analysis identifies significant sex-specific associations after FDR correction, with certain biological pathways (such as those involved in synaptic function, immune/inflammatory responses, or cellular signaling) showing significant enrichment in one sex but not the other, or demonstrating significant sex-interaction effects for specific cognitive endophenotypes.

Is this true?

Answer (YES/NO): NO